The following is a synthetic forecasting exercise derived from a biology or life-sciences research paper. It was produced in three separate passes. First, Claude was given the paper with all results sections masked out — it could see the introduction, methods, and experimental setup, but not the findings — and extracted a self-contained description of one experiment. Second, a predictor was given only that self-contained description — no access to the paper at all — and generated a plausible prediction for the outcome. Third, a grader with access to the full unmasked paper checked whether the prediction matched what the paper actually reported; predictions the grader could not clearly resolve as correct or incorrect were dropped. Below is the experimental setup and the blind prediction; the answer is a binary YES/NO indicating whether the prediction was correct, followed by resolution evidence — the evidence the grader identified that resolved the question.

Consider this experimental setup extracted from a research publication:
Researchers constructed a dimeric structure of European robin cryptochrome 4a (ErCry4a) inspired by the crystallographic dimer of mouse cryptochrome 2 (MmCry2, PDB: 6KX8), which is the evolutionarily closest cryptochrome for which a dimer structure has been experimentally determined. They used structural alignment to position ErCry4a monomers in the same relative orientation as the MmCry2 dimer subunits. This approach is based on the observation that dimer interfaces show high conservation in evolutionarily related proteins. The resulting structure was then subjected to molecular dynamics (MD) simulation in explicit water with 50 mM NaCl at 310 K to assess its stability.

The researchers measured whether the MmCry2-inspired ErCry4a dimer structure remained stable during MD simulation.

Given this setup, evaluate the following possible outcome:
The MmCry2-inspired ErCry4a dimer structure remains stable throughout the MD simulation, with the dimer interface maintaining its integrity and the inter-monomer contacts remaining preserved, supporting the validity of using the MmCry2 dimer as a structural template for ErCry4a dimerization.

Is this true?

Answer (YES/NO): YES